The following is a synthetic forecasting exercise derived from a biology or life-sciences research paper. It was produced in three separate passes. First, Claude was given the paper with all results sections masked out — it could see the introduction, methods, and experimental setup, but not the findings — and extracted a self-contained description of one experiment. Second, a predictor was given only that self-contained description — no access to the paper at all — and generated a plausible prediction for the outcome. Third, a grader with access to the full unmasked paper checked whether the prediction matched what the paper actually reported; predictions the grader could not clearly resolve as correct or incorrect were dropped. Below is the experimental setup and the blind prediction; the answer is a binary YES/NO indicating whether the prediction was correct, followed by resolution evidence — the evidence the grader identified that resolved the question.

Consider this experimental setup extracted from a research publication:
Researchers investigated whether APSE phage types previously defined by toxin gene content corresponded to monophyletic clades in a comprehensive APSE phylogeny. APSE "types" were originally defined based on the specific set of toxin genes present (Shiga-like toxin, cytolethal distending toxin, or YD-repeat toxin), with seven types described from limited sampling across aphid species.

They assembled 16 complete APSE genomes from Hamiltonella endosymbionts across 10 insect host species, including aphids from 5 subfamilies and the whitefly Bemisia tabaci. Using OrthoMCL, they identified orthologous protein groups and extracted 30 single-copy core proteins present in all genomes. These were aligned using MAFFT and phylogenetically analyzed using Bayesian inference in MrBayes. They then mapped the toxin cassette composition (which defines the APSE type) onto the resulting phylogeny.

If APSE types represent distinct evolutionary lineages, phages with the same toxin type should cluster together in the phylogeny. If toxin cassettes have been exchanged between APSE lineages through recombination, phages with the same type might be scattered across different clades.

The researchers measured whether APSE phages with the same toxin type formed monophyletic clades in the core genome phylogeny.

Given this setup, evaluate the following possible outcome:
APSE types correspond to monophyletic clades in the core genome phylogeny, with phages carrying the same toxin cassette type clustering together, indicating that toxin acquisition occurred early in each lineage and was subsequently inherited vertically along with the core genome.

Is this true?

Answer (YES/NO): NO